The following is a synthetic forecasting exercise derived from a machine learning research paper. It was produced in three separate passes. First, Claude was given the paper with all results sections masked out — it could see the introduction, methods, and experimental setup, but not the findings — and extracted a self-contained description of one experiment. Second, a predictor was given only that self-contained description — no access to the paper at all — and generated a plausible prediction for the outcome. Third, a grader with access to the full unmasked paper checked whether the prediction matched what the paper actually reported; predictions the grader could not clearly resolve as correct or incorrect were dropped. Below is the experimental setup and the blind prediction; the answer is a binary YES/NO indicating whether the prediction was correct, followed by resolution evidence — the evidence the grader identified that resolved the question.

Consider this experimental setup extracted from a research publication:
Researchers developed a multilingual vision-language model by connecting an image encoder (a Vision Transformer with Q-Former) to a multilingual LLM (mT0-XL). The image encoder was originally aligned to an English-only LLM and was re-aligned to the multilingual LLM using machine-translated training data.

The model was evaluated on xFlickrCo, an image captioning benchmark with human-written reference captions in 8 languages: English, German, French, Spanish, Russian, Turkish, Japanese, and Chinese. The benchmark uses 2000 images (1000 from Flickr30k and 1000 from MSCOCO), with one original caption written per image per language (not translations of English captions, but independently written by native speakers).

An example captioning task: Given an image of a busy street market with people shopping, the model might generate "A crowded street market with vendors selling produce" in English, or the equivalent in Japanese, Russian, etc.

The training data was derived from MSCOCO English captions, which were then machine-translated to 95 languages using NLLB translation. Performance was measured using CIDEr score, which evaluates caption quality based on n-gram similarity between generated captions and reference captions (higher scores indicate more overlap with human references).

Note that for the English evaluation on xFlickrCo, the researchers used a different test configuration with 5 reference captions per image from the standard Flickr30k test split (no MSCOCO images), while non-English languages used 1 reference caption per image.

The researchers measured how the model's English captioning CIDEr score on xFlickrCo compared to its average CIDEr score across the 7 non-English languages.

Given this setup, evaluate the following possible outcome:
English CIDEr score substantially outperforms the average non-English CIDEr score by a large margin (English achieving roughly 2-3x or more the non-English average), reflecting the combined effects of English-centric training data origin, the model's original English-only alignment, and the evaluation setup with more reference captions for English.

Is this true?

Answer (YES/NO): NO